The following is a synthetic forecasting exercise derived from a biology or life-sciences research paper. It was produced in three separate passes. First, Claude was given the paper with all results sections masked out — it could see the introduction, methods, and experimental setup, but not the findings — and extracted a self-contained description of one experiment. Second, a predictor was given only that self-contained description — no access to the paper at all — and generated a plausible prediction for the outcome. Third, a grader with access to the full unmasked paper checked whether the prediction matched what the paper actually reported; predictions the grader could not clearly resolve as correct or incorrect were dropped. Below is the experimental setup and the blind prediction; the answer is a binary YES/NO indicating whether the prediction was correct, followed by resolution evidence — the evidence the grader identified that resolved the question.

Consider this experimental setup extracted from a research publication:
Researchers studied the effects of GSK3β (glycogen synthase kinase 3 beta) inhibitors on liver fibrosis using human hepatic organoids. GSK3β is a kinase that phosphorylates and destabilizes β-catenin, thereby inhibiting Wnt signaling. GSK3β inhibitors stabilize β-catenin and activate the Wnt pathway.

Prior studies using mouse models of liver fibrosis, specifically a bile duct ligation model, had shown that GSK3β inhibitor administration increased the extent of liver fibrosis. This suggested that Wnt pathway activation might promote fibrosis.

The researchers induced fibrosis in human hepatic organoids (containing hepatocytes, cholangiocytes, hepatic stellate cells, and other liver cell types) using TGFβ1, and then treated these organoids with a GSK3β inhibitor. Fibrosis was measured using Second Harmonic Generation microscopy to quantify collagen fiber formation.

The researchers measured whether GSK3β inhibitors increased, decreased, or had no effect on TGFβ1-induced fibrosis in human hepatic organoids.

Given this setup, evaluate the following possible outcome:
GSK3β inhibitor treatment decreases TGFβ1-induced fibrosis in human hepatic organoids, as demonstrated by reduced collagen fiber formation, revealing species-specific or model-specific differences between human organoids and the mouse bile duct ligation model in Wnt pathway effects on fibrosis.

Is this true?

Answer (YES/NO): YES